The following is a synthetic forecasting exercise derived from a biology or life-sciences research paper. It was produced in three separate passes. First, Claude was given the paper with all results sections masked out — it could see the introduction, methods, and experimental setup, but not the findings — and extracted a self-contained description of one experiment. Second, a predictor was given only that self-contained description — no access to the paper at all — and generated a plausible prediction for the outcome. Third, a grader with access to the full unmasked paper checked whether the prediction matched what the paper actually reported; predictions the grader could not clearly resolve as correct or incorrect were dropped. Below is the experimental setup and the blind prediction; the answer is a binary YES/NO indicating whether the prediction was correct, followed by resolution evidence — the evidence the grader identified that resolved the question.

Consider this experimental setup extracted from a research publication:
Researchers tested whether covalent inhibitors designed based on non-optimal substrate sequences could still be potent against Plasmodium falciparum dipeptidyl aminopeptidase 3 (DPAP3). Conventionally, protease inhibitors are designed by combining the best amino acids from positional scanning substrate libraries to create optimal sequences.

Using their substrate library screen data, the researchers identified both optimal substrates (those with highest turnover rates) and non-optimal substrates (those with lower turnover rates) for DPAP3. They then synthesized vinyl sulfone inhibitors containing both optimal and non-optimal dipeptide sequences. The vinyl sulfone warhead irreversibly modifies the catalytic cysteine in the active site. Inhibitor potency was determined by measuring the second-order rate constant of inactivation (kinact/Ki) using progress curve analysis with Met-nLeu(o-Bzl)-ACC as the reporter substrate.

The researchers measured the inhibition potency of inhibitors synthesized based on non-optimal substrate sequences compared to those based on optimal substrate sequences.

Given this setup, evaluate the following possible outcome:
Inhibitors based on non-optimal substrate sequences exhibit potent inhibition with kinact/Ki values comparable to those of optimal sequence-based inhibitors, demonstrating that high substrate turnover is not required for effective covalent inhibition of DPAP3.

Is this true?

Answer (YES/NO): YES